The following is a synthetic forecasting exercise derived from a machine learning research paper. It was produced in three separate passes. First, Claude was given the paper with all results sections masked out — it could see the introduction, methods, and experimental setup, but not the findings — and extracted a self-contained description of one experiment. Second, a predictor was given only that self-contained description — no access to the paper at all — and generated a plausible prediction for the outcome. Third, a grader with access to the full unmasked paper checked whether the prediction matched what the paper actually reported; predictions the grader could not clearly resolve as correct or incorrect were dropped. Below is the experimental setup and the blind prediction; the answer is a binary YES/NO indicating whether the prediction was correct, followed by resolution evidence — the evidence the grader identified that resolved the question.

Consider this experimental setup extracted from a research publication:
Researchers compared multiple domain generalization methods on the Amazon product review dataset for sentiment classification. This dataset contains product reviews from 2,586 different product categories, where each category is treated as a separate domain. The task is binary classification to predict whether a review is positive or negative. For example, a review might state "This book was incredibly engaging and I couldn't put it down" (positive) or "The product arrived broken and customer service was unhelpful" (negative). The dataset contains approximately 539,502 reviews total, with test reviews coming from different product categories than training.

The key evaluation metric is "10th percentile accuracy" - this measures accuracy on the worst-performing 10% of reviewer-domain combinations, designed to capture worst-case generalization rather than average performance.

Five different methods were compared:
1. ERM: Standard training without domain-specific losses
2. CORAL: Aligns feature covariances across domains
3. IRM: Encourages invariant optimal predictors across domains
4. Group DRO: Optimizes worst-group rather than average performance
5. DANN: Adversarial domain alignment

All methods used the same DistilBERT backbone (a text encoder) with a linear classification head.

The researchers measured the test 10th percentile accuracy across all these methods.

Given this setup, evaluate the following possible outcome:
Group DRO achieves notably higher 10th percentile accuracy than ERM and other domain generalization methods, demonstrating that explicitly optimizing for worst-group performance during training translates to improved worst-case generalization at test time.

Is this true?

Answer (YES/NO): NO